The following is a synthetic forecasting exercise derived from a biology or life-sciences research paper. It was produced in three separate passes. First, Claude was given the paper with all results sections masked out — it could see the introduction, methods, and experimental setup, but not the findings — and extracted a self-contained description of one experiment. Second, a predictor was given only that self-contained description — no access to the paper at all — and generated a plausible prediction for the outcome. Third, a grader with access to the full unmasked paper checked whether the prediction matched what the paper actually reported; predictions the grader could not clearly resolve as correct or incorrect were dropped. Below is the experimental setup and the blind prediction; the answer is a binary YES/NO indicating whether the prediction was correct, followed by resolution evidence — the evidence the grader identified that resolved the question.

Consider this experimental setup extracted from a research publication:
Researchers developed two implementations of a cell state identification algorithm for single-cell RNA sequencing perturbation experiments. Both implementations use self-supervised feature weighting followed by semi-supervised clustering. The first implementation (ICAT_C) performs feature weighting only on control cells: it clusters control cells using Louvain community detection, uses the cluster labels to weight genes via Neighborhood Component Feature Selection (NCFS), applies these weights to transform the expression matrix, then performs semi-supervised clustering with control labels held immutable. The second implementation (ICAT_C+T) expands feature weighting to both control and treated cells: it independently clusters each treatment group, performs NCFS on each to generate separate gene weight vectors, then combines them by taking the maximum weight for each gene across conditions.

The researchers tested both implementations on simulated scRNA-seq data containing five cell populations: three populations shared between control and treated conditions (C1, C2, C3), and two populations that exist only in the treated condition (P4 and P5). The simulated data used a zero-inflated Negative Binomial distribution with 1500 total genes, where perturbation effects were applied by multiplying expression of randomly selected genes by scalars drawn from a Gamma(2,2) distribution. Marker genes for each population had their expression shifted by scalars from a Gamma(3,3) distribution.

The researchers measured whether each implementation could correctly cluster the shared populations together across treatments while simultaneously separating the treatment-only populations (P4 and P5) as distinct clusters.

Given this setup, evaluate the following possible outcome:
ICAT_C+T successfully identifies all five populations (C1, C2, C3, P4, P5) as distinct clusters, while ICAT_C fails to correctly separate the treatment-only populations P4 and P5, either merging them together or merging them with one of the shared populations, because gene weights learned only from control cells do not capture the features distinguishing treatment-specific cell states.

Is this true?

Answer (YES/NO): YES